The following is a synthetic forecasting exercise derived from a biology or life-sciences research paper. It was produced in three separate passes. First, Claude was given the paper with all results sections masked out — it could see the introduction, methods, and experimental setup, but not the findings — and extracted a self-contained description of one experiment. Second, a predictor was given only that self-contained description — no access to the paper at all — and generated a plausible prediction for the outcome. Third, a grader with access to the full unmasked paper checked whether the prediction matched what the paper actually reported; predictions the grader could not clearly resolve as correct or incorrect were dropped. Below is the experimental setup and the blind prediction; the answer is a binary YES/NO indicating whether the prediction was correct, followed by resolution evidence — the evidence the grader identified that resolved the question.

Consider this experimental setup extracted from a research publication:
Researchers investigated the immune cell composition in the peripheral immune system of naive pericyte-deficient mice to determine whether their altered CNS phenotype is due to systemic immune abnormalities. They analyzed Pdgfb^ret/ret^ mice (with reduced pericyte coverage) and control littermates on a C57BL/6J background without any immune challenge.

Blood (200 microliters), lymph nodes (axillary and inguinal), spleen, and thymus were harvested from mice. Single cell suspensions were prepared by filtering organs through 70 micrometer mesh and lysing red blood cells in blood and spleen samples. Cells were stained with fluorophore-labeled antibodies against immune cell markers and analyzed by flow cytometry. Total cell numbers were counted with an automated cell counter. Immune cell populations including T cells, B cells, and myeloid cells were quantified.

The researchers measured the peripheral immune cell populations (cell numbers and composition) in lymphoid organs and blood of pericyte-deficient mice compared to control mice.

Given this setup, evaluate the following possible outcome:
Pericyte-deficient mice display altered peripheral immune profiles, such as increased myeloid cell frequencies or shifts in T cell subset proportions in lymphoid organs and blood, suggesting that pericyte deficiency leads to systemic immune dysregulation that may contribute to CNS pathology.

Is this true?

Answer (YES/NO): NO